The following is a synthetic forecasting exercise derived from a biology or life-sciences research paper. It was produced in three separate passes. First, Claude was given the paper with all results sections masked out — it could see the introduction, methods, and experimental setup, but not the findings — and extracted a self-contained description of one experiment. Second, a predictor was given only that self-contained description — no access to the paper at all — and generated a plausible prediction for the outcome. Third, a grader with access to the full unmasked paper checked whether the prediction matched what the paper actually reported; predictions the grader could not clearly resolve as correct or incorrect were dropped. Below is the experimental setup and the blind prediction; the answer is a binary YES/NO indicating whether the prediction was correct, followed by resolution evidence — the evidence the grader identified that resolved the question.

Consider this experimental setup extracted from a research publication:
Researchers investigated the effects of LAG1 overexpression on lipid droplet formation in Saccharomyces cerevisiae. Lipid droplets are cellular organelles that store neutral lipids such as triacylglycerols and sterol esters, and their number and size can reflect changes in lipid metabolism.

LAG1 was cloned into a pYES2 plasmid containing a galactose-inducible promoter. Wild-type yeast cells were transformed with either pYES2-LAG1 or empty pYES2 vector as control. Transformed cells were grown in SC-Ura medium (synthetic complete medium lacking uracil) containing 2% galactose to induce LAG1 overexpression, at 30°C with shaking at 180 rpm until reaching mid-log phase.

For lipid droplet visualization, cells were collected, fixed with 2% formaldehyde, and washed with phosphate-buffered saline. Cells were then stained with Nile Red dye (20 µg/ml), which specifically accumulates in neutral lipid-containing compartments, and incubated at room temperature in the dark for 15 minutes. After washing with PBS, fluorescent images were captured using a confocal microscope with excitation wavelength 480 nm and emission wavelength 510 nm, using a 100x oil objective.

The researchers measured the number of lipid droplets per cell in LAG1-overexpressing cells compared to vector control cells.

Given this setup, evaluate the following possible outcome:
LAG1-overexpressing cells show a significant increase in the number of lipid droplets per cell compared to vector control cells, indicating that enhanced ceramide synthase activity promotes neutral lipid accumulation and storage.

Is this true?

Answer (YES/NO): NO